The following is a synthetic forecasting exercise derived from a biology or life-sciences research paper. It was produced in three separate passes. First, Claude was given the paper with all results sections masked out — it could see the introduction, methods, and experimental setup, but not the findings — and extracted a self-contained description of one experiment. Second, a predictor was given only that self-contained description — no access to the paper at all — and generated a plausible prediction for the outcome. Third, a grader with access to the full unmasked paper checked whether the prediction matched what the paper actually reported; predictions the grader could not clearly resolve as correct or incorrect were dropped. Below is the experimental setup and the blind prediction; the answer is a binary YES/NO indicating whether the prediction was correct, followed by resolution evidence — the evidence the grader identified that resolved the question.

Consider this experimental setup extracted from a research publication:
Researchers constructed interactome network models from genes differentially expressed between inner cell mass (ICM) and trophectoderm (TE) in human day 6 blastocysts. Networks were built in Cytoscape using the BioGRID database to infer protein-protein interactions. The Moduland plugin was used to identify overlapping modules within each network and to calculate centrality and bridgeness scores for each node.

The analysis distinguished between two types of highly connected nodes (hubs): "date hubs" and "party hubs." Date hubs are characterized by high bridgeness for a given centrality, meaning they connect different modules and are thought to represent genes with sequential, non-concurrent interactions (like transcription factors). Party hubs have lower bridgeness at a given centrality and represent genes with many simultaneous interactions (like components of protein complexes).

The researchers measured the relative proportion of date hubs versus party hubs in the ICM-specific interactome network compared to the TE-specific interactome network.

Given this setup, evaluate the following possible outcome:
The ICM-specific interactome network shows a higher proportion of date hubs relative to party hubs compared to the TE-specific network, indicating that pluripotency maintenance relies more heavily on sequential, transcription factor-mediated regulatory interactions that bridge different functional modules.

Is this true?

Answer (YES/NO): YES